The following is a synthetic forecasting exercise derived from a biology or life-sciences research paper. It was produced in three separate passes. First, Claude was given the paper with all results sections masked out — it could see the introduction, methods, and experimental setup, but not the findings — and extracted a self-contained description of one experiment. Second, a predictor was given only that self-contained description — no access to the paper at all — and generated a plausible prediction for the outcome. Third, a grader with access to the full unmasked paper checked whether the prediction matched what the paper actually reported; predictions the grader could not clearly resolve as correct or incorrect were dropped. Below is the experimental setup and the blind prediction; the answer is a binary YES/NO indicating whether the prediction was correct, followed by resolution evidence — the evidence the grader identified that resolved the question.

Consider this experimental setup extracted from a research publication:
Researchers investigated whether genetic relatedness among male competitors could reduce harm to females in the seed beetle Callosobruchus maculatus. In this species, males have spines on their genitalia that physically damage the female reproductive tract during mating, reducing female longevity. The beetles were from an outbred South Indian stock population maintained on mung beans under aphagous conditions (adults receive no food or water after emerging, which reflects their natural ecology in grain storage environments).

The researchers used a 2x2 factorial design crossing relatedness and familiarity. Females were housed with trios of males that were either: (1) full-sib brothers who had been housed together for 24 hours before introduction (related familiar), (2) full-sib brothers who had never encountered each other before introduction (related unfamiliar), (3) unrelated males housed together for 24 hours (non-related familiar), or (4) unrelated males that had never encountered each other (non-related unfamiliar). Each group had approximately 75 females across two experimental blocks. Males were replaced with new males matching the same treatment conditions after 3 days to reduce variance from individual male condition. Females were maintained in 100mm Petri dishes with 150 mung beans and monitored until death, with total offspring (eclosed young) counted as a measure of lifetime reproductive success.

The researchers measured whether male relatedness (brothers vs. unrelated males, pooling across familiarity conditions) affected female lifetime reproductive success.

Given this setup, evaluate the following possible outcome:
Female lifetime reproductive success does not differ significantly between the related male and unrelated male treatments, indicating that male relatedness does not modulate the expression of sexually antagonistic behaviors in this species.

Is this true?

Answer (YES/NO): YES